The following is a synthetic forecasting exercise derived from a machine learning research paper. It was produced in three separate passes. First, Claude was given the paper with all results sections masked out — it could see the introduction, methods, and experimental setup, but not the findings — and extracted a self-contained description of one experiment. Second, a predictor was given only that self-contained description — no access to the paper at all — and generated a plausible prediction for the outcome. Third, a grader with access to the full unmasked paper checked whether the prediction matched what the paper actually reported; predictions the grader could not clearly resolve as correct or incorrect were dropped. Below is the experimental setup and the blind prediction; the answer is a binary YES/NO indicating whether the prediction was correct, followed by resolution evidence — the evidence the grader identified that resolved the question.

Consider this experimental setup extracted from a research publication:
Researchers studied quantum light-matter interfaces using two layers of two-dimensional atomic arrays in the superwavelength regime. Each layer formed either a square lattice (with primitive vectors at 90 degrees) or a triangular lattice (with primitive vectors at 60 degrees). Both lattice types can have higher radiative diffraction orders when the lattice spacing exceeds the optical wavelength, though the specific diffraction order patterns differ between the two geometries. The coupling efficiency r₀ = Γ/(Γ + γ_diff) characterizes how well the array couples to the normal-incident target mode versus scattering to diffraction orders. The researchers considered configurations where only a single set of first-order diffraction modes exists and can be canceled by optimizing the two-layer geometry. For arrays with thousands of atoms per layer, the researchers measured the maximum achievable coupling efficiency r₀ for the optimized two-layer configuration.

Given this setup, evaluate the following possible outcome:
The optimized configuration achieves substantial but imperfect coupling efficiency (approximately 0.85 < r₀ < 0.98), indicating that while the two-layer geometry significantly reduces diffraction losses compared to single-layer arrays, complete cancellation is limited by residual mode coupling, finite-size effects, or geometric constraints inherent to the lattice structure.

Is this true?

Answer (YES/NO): NO